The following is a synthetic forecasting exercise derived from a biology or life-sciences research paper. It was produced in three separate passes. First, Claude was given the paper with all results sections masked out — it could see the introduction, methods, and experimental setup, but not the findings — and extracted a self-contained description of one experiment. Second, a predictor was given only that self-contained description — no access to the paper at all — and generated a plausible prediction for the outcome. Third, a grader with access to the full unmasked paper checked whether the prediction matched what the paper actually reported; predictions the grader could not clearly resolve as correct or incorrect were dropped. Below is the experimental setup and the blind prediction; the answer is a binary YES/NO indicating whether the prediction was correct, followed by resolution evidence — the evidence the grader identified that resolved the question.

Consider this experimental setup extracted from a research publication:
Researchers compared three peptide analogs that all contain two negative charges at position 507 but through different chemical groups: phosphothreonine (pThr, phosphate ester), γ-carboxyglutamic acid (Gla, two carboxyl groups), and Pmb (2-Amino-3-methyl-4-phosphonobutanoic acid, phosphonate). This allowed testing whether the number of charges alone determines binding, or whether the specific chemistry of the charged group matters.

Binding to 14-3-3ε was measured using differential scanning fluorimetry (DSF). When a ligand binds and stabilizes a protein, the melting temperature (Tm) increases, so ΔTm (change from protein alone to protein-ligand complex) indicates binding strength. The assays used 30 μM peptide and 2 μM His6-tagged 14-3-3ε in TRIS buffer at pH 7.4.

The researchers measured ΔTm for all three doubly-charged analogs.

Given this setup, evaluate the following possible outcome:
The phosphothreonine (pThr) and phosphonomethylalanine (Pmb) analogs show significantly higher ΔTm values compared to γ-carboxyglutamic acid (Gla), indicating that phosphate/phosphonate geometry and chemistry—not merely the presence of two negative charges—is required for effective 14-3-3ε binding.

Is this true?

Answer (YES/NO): YES